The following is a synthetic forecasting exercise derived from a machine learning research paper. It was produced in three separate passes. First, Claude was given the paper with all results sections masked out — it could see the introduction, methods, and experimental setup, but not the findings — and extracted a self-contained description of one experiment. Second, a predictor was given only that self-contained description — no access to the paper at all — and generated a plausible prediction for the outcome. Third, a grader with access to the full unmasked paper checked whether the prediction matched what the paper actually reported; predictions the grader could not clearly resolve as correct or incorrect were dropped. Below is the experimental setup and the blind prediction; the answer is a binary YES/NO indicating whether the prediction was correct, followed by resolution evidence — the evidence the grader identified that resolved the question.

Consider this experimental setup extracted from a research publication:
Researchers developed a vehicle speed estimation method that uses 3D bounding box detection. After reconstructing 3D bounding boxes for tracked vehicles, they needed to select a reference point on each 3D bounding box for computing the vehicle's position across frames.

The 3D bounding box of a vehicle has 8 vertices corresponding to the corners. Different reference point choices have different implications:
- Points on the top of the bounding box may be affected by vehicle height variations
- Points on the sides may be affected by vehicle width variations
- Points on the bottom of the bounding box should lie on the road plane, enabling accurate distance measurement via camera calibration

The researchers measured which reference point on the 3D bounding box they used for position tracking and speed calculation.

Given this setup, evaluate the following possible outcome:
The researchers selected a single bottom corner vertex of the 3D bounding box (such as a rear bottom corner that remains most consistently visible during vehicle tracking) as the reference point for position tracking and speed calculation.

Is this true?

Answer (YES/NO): NO